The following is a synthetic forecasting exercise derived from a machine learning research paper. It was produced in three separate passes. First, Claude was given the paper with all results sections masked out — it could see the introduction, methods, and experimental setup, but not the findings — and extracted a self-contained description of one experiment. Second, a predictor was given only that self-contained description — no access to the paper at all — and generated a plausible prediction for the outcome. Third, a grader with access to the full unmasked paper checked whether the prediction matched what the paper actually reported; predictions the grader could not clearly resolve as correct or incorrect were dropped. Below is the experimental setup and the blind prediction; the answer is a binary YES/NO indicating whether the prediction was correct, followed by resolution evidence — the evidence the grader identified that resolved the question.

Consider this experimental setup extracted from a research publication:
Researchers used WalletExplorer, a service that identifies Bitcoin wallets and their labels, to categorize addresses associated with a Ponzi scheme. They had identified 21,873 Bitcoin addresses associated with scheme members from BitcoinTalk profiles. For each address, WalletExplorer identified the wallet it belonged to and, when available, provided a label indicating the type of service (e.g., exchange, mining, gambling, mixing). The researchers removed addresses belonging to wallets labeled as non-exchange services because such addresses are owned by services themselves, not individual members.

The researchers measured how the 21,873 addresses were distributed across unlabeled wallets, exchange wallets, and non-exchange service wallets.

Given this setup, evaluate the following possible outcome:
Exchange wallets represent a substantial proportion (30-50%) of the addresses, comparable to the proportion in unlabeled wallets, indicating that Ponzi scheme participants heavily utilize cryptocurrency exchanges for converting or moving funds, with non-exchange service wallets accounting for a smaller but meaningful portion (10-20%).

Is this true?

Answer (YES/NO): NO